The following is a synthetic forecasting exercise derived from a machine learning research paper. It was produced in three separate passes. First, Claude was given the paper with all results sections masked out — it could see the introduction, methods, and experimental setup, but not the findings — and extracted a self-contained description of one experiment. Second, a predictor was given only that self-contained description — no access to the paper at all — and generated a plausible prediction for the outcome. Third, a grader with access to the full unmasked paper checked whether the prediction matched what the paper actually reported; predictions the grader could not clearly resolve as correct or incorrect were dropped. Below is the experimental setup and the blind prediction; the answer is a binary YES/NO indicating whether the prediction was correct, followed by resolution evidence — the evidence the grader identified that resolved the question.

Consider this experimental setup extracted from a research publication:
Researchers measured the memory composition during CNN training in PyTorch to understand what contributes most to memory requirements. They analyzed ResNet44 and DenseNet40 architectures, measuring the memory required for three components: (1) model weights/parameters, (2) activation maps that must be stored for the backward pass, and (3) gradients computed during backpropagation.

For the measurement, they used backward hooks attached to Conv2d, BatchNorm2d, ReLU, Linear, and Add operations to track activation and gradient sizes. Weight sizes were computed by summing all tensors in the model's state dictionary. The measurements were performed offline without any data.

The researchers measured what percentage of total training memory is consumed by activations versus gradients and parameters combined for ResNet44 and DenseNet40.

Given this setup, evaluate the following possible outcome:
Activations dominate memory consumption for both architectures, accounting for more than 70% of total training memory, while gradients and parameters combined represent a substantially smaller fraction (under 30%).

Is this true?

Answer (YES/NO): YES